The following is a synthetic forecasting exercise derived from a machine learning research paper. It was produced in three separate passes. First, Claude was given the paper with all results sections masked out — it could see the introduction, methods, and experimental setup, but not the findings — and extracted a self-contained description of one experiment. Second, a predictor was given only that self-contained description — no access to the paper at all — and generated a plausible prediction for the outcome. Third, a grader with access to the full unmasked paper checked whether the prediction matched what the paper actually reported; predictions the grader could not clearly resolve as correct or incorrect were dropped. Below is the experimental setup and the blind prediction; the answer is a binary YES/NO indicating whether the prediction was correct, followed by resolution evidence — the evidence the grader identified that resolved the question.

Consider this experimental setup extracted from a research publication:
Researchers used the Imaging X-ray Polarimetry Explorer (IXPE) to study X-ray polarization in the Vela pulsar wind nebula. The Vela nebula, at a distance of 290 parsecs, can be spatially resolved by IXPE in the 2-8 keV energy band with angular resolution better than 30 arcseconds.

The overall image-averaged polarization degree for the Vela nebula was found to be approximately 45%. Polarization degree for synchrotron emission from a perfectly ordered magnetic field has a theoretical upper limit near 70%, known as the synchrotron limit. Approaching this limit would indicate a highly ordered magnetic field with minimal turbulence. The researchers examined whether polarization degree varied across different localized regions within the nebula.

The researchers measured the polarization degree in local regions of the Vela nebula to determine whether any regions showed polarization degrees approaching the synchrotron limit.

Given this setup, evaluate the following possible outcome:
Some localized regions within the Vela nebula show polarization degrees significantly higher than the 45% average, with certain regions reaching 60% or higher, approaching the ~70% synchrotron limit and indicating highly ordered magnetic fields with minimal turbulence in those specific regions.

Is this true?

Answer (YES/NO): YES